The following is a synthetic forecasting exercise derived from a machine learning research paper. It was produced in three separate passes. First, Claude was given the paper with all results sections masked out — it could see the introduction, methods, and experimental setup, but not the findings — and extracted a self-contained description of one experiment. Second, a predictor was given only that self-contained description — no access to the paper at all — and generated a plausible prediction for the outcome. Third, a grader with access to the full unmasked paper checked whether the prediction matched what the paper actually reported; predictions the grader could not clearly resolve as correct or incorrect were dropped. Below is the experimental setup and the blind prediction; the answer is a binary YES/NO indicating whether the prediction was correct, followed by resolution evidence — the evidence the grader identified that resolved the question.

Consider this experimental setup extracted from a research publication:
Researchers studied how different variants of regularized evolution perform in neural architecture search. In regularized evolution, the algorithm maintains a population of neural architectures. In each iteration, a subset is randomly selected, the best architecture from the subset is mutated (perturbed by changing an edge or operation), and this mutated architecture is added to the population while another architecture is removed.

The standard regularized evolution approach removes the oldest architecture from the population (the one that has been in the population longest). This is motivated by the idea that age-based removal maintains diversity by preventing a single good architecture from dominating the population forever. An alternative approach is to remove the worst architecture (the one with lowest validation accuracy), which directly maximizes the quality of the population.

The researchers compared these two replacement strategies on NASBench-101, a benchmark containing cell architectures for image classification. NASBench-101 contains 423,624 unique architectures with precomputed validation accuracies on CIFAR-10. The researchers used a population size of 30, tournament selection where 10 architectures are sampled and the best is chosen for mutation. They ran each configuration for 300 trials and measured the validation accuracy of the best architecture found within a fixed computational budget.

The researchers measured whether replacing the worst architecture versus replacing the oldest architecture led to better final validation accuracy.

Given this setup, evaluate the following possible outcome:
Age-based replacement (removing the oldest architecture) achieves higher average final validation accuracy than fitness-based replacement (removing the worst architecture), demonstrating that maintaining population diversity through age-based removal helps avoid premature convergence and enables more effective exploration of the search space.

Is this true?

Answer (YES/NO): NO